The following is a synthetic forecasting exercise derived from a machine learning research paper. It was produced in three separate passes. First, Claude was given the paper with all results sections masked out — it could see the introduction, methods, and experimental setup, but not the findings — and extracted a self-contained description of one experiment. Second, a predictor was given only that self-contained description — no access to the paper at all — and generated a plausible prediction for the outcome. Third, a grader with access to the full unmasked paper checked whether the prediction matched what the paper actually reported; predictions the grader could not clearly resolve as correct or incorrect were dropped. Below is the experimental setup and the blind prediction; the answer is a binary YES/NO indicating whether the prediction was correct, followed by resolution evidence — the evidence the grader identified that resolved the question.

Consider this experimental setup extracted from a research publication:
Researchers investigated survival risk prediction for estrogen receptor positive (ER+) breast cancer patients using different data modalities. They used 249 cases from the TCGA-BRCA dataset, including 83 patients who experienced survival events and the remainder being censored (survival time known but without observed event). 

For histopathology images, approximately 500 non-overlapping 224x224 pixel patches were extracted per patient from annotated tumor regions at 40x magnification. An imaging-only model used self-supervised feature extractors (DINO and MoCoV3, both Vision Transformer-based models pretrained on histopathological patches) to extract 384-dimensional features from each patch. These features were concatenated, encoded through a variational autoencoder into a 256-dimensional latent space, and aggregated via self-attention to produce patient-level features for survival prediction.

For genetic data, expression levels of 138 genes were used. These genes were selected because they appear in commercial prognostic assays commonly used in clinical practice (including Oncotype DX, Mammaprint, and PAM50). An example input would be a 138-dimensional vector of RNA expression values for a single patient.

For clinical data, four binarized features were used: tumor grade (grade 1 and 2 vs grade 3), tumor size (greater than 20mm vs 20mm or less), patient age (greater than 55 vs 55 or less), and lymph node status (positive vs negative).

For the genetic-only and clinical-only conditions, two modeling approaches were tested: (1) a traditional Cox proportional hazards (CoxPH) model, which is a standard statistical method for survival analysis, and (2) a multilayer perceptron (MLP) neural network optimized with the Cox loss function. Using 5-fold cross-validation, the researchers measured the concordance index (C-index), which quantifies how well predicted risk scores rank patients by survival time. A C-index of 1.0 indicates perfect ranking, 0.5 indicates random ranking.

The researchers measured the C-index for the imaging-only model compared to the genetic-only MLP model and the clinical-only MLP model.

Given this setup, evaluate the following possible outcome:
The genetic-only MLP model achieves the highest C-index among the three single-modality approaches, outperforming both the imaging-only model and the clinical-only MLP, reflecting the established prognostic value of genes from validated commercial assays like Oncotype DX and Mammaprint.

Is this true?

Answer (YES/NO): YES